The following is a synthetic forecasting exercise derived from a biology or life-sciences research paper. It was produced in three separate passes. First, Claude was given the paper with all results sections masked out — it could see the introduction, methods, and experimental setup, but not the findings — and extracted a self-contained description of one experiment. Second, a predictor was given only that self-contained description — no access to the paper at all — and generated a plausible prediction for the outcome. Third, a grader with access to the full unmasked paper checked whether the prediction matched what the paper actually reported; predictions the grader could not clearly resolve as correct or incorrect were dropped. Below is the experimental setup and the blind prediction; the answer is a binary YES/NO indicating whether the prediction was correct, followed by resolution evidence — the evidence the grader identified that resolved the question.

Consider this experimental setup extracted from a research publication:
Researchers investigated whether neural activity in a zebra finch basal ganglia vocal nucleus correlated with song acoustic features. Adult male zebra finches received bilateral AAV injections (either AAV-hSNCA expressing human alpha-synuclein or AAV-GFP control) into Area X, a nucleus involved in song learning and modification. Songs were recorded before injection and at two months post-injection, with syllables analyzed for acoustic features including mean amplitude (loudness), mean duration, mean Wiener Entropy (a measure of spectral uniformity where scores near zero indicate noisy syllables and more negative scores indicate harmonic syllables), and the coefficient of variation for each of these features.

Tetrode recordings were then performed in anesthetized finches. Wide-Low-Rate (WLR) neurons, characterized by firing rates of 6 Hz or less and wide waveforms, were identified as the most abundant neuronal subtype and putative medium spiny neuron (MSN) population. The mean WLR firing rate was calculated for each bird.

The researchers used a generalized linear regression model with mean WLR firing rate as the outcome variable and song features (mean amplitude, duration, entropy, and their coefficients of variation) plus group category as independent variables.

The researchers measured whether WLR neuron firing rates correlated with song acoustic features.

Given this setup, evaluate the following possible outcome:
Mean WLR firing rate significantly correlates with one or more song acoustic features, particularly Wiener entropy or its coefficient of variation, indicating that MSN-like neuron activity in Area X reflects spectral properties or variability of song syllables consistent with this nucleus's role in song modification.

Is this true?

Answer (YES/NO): NO